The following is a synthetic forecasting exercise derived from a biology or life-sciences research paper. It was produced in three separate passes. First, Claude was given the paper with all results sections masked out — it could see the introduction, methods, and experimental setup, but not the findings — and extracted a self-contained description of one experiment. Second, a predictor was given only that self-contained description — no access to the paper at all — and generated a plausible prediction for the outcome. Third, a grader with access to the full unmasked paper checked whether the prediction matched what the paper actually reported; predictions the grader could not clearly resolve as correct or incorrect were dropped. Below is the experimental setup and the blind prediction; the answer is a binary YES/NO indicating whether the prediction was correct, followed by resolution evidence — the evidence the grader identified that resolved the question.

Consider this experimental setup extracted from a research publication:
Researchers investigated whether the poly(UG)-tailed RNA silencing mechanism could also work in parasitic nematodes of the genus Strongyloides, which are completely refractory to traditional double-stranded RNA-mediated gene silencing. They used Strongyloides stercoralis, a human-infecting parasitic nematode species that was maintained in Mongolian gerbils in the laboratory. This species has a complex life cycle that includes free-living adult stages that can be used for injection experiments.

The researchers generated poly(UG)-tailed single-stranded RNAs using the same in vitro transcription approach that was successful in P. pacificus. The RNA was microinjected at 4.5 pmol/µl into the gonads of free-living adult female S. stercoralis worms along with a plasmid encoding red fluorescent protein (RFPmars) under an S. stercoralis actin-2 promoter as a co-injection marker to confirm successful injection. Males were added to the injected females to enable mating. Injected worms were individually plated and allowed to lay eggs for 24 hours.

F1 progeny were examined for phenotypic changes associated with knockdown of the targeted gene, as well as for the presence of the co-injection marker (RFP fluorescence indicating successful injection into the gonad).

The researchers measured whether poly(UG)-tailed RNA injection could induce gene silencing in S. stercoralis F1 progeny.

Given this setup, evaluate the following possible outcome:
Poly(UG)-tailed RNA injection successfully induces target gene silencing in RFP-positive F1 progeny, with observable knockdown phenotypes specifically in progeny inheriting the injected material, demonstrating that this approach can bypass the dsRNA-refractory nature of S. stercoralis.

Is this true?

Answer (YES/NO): NO